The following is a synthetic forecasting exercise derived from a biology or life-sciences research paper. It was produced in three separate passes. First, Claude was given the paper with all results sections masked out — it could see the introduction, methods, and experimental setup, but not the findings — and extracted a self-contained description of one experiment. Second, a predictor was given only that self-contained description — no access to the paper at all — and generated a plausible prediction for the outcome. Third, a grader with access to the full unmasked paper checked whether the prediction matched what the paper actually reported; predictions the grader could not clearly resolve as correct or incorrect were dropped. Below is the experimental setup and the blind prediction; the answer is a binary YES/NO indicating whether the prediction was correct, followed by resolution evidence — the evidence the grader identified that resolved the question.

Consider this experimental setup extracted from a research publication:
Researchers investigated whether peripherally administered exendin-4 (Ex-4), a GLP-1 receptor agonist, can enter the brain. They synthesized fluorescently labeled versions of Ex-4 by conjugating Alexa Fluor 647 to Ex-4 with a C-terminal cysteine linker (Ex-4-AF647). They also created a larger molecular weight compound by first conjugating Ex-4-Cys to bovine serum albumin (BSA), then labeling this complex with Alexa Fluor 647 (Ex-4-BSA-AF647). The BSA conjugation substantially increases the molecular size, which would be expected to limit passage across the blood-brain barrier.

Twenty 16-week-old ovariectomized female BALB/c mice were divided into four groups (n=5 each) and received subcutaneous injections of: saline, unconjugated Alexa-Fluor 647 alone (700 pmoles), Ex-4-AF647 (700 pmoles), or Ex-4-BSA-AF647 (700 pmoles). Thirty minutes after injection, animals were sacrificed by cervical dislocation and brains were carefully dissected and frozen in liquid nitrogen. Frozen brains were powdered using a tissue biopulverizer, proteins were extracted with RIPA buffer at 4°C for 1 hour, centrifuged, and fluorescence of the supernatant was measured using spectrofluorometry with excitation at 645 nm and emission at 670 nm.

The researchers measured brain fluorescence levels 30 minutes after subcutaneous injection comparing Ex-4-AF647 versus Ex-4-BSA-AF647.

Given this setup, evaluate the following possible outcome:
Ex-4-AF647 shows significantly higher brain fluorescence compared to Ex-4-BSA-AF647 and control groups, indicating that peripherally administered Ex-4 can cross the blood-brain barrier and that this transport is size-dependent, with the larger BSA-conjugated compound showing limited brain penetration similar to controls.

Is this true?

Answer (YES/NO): YES